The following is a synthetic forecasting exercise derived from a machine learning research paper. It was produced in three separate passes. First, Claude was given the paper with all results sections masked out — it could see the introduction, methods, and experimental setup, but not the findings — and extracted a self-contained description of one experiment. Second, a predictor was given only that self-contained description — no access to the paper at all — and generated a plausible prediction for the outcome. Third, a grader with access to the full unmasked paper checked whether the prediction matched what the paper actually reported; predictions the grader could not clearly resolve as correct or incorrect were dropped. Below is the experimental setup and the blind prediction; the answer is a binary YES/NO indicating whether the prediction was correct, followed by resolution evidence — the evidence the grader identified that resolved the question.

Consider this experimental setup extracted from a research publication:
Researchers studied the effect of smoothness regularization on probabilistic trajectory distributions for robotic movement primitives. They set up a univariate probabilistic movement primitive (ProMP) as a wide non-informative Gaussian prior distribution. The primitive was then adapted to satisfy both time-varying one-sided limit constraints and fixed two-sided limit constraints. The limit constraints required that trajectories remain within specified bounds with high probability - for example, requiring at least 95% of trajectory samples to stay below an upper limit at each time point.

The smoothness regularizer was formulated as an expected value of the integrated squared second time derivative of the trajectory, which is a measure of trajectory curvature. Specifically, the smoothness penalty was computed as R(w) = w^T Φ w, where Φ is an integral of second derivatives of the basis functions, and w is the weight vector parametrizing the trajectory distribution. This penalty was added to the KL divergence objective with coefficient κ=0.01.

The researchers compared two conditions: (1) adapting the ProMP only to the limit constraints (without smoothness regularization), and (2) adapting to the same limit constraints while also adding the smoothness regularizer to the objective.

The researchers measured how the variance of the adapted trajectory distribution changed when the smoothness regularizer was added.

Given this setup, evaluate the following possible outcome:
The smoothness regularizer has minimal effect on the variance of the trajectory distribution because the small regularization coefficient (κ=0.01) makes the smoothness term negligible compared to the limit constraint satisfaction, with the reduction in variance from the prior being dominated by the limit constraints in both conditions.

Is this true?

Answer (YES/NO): NO